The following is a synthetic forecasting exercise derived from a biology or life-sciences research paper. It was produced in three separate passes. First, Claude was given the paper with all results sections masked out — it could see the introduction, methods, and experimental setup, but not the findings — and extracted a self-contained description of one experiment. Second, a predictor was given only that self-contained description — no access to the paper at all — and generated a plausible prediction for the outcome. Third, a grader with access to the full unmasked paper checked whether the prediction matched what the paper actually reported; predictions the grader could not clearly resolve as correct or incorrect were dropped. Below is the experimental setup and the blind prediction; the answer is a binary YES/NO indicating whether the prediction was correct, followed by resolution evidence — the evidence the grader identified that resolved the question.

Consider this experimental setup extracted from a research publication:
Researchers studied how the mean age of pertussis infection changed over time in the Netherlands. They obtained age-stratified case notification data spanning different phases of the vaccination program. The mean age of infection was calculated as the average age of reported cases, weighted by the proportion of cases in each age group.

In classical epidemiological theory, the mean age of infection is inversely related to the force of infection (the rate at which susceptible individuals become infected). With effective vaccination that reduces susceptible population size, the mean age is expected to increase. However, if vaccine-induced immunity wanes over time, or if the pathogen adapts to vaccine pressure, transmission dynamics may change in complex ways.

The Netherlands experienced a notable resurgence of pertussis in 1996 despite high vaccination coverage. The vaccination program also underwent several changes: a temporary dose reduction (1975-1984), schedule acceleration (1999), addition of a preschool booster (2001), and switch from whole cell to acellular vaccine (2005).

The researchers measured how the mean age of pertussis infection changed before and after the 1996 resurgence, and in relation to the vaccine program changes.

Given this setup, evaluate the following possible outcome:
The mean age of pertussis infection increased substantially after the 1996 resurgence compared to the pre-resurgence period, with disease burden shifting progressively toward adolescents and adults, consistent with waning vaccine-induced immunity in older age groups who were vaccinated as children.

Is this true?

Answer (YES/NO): YES